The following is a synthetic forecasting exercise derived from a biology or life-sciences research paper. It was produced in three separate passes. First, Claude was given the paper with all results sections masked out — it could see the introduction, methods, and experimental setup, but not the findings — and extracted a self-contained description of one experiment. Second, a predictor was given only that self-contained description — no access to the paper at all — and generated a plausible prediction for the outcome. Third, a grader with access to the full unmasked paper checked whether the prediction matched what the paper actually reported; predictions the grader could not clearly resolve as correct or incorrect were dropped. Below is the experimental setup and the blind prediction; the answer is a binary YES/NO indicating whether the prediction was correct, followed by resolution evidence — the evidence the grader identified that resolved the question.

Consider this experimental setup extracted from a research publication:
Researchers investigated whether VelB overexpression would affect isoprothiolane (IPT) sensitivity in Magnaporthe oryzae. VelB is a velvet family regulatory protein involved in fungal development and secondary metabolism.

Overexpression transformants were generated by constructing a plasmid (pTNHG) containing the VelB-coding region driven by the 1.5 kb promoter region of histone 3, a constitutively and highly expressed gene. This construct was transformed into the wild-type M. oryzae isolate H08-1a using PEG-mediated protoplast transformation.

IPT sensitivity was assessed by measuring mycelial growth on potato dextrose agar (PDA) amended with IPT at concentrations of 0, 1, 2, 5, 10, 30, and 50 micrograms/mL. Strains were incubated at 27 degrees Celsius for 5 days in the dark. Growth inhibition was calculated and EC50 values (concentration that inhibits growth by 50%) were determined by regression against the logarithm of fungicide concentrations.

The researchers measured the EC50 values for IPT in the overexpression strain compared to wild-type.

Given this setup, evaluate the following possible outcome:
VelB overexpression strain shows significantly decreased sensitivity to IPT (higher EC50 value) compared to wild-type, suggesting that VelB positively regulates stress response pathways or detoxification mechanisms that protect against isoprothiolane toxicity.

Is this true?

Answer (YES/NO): NO